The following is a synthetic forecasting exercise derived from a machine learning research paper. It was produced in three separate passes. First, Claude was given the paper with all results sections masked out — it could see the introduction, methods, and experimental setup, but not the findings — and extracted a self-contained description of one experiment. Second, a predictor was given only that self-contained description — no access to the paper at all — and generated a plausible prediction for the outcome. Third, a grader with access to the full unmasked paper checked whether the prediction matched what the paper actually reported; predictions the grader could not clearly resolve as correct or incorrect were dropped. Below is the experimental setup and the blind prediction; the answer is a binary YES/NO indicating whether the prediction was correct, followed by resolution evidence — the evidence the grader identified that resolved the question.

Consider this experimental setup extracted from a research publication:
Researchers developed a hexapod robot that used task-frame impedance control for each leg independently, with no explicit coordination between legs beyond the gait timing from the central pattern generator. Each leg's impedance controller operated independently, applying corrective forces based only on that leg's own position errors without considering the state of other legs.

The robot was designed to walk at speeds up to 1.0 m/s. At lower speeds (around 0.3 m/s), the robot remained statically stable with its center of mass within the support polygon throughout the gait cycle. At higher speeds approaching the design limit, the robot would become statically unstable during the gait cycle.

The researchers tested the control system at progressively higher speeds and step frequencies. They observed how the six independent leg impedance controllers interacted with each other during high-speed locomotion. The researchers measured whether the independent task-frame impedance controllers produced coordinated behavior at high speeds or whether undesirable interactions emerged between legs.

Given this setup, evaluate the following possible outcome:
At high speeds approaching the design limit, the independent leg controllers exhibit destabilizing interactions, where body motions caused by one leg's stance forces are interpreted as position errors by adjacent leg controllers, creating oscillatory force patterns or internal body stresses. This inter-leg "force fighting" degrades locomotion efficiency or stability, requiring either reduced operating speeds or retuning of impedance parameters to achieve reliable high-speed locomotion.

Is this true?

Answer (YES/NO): YES